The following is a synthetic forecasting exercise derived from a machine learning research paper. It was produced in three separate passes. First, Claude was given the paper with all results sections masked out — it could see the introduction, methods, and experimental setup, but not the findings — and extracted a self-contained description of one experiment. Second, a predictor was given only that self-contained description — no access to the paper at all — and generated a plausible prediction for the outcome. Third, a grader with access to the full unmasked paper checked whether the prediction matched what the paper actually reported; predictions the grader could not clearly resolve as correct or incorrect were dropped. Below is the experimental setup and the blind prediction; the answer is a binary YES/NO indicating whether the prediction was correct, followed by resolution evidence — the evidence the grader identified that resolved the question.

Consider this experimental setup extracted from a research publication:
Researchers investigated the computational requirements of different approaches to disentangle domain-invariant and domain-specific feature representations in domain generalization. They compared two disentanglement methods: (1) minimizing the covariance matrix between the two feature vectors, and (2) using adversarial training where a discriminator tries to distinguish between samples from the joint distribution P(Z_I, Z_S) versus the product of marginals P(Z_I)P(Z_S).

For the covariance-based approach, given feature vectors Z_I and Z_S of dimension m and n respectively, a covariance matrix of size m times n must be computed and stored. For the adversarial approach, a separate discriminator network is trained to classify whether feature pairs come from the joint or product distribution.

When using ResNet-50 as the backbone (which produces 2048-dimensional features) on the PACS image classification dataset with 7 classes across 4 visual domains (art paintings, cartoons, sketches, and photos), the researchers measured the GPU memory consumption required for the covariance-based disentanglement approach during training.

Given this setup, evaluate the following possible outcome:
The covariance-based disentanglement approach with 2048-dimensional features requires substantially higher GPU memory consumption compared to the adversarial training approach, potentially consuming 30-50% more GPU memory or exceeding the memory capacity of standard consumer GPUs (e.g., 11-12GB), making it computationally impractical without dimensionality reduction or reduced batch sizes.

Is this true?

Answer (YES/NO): YES